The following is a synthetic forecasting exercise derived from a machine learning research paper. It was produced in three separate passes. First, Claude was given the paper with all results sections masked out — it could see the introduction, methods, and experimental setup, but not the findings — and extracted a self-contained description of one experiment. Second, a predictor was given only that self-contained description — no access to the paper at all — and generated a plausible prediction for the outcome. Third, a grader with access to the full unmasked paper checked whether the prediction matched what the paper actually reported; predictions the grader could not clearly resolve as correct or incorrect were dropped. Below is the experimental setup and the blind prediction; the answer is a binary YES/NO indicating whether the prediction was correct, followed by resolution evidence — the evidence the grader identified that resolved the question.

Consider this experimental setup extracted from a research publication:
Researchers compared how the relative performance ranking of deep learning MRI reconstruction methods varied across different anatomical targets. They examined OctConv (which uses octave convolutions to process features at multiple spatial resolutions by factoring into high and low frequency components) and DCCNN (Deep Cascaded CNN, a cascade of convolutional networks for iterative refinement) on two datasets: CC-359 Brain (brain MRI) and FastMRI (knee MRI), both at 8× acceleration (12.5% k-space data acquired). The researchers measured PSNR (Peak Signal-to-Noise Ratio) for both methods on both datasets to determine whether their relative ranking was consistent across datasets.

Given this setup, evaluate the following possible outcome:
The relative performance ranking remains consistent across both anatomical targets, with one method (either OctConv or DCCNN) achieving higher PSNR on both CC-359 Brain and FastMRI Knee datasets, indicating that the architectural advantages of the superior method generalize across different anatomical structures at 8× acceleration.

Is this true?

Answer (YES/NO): YES